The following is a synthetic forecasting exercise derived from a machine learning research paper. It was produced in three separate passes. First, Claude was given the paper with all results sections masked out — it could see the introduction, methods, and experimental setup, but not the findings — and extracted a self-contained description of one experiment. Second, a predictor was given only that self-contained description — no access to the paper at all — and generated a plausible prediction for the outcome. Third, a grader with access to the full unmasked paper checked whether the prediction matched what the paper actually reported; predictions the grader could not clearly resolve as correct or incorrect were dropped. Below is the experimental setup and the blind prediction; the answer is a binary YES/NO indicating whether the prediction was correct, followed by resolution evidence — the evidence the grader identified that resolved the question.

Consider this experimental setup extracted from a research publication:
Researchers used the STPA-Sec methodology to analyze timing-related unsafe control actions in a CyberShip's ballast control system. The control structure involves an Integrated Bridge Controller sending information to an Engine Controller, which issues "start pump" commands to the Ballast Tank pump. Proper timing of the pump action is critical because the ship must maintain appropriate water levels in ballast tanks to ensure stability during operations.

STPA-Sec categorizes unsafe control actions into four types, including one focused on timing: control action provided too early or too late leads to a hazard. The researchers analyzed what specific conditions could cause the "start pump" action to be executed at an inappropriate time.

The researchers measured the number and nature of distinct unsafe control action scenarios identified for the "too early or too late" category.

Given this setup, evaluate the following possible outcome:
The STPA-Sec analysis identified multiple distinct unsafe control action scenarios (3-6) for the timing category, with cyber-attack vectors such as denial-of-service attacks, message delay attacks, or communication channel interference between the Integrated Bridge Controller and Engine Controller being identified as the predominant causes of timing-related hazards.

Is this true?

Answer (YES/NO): NO